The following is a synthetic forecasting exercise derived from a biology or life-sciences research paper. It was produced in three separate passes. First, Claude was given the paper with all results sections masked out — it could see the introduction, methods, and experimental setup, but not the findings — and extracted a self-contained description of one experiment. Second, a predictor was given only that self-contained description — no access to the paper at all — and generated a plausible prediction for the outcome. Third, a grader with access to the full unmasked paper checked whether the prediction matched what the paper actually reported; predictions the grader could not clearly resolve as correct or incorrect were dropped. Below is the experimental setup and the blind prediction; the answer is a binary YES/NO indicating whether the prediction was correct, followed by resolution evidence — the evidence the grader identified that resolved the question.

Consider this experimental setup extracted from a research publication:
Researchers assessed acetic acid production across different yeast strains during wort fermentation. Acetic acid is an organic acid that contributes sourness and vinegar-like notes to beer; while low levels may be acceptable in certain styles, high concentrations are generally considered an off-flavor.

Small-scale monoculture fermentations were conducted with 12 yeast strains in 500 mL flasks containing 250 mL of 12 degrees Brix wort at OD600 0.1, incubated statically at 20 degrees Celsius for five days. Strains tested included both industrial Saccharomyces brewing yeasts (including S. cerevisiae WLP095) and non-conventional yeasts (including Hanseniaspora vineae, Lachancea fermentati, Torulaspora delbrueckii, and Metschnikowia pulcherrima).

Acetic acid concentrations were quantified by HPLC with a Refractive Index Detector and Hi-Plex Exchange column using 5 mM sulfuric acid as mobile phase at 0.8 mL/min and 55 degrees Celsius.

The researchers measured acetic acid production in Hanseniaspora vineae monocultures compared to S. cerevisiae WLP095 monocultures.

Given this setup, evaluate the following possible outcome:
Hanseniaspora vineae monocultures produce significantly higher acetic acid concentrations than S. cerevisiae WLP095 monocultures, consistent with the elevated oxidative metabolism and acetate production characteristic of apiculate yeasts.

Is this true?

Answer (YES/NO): YES